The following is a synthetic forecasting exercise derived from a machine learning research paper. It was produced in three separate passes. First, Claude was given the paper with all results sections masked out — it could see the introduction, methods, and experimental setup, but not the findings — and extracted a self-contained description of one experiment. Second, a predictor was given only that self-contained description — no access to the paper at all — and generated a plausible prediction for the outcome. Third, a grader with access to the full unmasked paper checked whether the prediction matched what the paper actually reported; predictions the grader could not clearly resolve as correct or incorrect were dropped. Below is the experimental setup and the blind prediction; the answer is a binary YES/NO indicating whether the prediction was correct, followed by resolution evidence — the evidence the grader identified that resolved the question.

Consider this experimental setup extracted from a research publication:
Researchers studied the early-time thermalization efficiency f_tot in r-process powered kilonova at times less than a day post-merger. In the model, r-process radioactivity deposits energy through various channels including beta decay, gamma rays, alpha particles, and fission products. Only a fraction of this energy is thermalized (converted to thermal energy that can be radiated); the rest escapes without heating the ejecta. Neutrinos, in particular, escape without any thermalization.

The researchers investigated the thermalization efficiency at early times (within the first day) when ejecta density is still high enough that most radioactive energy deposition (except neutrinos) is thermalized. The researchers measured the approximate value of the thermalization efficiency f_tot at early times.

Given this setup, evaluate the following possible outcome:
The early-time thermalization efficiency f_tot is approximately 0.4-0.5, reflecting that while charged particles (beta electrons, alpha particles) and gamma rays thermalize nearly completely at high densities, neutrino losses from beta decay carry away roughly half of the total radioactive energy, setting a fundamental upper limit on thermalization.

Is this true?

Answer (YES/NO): NO